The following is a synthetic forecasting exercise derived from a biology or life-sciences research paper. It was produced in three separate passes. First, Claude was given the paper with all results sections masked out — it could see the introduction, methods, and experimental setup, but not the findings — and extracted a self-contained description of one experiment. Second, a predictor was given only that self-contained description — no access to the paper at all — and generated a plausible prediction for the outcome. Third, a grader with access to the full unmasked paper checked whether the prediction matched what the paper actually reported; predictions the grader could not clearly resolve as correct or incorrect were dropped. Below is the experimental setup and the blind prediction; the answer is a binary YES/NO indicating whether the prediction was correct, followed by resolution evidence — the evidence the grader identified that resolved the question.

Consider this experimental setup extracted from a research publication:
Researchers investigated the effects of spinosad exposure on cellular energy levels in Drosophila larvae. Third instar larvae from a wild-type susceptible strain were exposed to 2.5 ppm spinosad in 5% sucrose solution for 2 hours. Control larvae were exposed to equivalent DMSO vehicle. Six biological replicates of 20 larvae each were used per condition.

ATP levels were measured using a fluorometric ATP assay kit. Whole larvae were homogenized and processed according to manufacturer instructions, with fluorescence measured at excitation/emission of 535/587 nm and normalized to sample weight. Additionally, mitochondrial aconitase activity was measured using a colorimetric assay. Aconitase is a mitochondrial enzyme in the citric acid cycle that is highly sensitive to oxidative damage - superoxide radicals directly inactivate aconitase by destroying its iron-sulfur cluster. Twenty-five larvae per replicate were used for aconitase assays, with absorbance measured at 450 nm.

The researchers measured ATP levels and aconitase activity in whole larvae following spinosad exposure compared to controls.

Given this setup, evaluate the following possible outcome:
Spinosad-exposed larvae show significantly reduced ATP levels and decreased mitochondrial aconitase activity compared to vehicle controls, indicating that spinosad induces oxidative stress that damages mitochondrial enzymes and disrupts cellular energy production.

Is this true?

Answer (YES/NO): NO